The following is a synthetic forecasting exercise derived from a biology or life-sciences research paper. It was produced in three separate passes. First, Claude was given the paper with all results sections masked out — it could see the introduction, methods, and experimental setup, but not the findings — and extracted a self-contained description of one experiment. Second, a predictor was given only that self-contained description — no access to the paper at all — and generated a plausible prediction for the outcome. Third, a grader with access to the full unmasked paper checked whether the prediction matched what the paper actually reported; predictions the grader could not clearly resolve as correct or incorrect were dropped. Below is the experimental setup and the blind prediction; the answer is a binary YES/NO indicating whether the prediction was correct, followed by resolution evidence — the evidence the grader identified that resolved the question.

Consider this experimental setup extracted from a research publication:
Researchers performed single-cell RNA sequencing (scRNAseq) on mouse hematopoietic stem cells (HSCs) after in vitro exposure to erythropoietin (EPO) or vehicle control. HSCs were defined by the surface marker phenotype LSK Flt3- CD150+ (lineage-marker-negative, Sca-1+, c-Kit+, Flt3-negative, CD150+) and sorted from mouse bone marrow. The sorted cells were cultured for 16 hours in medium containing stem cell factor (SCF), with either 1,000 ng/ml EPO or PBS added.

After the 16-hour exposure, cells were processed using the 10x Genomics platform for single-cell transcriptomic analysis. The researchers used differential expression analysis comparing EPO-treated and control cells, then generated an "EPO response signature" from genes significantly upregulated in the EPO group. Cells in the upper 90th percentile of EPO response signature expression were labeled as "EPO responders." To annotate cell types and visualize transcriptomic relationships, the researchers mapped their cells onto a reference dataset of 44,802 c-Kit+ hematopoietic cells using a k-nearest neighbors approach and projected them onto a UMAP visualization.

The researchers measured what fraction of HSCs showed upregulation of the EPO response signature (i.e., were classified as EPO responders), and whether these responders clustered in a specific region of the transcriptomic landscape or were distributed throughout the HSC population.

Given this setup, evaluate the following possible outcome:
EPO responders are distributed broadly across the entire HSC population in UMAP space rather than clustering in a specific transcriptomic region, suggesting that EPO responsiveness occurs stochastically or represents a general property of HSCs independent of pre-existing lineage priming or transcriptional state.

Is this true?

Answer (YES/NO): NO